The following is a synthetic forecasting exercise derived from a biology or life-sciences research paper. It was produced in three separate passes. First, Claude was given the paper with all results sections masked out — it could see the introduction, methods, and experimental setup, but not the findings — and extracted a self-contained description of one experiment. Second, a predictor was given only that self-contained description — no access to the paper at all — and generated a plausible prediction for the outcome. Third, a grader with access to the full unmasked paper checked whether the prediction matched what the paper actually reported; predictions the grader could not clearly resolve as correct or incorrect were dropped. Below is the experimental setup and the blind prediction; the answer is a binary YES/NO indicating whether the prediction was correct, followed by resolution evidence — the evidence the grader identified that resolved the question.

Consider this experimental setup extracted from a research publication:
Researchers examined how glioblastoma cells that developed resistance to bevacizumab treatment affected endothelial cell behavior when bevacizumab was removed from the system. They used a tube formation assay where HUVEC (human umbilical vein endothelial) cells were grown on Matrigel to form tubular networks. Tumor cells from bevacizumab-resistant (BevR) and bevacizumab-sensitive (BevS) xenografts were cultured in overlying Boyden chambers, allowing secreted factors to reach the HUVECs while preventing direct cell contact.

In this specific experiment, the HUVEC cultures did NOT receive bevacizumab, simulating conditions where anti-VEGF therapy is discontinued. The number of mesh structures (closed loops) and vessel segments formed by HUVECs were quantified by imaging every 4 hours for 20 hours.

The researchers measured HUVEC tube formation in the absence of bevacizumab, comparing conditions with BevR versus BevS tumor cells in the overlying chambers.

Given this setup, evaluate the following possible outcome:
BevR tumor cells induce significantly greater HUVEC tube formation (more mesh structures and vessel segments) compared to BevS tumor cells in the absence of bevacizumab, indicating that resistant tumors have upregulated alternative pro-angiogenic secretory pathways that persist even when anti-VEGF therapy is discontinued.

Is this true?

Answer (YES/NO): YES